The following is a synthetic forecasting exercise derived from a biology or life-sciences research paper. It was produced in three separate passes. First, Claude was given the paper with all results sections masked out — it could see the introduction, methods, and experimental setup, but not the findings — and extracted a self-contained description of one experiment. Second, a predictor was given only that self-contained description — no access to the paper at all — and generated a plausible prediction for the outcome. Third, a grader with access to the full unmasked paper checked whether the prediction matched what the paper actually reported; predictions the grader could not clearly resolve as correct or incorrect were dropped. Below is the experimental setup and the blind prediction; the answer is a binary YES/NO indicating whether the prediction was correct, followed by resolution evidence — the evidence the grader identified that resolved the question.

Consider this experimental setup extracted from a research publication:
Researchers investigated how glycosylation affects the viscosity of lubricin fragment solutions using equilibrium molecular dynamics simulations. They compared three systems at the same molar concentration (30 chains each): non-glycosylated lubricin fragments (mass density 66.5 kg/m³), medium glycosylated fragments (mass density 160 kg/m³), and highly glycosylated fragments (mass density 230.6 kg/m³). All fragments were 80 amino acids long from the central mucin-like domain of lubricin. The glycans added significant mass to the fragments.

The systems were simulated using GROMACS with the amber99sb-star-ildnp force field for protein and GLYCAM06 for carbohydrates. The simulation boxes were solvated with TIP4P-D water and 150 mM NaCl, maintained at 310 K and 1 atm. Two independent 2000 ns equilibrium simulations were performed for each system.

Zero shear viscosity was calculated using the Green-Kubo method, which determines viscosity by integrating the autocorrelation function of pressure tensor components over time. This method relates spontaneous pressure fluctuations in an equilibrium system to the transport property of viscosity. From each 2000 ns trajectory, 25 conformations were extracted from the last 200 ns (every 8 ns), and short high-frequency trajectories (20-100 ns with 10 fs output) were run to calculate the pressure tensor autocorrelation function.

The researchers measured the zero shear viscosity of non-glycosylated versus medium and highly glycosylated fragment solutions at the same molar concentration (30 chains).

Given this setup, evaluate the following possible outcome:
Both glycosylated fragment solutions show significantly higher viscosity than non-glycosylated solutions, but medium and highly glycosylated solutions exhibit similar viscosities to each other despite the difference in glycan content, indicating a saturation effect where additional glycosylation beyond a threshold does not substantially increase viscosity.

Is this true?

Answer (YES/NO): NO